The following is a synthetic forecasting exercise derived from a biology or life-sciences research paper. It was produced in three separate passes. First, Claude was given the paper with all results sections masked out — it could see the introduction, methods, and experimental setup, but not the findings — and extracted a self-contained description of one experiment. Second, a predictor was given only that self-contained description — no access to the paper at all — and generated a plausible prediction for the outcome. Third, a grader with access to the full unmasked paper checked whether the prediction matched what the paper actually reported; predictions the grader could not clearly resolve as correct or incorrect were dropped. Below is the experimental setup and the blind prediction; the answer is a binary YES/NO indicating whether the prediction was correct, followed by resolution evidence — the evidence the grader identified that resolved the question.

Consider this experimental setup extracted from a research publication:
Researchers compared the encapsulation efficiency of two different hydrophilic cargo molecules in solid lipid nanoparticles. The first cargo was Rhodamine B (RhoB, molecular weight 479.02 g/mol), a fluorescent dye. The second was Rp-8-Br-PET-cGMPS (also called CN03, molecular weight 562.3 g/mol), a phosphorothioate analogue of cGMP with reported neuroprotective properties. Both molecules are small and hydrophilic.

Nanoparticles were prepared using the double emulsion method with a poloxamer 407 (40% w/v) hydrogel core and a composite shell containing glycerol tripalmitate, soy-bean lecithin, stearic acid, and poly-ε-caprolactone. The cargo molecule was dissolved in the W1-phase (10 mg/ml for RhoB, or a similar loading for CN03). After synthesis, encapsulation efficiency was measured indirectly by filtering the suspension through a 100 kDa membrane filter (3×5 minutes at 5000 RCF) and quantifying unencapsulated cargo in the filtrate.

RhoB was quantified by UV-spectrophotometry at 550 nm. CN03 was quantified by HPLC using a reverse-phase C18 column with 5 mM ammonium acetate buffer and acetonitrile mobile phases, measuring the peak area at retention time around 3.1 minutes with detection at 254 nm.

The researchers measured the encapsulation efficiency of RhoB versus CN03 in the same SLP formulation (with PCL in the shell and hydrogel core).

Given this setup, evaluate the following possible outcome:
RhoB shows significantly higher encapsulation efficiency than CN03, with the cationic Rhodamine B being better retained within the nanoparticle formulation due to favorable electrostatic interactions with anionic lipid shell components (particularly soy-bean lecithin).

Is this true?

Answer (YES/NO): NO